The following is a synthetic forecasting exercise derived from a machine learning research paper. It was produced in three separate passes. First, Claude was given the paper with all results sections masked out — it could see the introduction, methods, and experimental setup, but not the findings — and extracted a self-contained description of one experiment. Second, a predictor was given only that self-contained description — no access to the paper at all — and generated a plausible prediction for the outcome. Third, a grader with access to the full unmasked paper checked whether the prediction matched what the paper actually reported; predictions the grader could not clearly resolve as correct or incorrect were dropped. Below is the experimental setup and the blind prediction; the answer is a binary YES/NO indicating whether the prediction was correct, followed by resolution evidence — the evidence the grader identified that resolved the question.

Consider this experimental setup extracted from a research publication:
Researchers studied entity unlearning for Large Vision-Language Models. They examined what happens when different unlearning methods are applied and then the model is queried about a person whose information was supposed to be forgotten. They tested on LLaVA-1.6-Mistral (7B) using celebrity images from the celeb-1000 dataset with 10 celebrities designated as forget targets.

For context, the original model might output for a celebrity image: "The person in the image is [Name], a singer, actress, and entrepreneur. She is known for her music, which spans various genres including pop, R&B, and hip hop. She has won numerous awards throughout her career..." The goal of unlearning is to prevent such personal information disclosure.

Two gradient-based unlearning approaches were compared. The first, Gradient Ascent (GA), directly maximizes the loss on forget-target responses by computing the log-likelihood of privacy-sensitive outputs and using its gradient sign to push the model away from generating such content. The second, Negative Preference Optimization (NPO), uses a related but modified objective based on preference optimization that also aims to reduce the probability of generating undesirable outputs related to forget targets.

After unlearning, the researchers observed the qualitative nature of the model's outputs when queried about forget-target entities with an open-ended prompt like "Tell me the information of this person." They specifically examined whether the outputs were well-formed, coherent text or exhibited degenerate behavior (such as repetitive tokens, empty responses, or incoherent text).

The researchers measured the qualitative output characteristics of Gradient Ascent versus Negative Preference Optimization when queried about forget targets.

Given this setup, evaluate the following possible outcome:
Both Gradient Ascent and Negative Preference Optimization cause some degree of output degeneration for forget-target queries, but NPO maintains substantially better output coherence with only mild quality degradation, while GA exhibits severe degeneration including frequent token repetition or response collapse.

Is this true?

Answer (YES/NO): NO